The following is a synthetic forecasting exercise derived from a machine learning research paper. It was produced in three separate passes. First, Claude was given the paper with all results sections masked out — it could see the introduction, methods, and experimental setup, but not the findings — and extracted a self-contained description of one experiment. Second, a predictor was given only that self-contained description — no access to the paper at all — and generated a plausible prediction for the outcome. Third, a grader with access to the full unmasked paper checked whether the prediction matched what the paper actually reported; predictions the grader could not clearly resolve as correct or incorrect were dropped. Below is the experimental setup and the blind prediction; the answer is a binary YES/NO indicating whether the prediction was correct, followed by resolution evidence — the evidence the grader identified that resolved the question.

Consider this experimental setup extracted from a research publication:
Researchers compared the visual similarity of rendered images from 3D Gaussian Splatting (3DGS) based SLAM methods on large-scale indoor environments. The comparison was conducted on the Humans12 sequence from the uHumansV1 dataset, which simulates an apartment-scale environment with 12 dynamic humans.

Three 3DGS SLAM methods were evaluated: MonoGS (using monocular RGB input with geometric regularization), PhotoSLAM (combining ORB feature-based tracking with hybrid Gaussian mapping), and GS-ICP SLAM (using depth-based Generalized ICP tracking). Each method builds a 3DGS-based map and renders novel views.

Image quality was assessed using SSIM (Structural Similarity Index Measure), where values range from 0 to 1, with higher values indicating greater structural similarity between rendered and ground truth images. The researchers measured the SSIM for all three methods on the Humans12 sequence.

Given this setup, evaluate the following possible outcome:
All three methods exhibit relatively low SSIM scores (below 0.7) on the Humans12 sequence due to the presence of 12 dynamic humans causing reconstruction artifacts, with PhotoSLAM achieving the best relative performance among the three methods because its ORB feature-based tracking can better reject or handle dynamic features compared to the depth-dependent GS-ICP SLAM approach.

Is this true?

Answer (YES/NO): NO